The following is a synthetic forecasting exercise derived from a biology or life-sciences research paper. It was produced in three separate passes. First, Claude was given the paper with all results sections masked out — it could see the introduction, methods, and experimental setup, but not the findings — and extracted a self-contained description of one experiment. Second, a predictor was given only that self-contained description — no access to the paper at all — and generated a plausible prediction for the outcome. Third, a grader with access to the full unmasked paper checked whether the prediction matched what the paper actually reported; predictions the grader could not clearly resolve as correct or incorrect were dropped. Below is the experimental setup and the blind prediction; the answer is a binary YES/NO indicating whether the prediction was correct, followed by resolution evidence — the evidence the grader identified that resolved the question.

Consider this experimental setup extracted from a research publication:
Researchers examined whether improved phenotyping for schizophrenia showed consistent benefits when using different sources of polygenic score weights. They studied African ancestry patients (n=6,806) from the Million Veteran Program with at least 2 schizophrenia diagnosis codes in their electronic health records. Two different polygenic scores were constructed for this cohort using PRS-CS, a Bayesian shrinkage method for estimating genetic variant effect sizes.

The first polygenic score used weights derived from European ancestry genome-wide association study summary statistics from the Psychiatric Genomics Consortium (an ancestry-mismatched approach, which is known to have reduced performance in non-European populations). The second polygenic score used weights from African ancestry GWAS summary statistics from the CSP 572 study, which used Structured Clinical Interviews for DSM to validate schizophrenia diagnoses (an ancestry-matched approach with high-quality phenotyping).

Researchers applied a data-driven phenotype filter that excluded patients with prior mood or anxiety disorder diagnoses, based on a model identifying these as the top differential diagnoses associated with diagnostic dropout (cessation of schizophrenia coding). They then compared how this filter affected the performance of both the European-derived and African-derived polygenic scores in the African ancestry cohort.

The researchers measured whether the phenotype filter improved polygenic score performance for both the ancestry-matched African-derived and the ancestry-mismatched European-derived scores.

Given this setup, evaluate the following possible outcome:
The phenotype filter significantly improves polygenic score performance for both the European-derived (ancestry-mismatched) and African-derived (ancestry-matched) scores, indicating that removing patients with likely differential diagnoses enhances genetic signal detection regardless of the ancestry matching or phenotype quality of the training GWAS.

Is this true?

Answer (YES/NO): YES